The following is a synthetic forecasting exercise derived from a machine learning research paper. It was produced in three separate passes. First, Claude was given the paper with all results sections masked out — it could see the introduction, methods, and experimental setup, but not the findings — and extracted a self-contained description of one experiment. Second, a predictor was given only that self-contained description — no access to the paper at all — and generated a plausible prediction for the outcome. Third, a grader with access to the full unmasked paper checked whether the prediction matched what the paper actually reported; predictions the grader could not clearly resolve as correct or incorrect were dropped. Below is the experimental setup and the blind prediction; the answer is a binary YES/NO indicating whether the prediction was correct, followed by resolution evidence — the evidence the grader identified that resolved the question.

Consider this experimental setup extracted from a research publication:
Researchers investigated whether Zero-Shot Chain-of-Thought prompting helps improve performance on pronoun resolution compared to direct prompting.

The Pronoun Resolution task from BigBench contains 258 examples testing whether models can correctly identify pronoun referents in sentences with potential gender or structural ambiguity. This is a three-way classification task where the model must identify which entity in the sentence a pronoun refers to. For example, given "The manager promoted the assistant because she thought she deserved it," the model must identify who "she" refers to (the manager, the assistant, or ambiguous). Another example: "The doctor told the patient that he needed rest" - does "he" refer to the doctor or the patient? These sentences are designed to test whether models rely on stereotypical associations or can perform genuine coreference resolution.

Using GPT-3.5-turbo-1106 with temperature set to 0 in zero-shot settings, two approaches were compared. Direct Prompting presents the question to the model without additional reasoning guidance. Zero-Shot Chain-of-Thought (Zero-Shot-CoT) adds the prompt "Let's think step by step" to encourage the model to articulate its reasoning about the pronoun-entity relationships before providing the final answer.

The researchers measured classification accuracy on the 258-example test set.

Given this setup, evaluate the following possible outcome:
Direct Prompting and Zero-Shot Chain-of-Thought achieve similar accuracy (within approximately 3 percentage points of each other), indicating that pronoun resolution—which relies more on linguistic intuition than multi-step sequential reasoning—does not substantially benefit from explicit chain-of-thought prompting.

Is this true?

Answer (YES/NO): NO